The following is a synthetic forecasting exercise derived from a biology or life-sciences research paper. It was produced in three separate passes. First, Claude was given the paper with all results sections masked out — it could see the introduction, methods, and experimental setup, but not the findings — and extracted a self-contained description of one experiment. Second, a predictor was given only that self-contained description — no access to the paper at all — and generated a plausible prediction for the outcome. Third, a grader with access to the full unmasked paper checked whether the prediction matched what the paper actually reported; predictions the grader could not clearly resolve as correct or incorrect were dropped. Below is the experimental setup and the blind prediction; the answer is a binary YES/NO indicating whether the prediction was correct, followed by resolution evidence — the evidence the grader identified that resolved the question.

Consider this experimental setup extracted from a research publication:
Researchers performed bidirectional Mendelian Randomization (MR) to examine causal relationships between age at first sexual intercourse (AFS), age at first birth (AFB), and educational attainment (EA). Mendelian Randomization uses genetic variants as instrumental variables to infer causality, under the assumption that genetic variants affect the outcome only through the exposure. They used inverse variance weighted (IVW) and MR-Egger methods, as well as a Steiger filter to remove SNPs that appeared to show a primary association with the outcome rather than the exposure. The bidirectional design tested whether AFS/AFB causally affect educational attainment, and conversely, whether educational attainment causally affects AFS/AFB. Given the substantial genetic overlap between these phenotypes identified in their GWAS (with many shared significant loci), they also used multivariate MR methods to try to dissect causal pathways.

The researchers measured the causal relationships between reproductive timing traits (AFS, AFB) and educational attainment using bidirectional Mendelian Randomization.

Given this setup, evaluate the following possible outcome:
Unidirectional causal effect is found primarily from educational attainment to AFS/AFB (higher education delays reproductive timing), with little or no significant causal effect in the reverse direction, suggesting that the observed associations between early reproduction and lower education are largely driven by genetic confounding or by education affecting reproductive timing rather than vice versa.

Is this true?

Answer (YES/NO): NO